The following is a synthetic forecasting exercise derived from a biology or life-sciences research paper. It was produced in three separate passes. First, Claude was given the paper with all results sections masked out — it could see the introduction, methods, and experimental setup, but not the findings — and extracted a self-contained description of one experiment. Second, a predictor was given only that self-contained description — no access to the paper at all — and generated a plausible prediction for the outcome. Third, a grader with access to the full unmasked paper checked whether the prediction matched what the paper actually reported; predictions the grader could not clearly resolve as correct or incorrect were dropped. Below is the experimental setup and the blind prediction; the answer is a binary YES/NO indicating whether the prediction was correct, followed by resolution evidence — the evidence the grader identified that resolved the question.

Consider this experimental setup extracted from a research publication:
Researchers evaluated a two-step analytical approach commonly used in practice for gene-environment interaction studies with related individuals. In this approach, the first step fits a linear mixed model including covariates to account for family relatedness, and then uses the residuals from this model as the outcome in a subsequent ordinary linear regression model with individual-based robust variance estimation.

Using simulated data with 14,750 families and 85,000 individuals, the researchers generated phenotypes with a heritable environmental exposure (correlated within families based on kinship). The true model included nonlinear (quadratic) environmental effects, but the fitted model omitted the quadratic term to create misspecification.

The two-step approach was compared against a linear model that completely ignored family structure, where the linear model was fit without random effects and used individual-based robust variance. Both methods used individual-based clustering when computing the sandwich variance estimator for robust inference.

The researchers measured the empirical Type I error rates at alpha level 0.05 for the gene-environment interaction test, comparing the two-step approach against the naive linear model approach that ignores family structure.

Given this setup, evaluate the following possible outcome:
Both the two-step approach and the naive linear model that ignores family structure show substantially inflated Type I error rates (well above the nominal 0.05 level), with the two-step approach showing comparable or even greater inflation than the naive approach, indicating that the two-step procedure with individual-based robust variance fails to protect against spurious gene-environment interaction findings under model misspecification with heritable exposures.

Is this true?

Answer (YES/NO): NO